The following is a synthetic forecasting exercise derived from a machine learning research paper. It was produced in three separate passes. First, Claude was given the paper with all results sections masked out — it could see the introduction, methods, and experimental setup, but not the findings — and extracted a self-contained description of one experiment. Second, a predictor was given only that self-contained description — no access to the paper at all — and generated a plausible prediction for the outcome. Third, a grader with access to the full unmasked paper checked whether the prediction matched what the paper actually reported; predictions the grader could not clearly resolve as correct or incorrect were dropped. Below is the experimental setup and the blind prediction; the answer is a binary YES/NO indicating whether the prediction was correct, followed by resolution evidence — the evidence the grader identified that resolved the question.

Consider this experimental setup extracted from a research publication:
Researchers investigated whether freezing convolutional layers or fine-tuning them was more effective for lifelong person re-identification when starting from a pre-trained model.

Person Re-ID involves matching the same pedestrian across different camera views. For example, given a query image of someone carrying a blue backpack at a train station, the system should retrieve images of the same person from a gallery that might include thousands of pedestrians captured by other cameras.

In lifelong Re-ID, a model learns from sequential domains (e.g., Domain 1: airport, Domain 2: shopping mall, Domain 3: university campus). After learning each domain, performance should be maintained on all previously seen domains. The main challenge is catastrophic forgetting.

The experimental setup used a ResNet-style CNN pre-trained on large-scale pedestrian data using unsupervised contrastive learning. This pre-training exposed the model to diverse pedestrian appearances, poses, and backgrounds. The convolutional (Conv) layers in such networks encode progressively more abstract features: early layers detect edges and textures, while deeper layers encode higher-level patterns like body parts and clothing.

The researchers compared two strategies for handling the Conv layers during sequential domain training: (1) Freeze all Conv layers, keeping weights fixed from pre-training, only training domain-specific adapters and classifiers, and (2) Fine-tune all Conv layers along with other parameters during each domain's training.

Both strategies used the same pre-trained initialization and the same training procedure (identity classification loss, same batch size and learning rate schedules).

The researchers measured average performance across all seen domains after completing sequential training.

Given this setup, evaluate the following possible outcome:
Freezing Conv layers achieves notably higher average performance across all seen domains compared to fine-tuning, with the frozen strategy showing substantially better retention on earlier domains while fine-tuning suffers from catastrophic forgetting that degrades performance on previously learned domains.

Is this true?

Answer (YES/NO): YES